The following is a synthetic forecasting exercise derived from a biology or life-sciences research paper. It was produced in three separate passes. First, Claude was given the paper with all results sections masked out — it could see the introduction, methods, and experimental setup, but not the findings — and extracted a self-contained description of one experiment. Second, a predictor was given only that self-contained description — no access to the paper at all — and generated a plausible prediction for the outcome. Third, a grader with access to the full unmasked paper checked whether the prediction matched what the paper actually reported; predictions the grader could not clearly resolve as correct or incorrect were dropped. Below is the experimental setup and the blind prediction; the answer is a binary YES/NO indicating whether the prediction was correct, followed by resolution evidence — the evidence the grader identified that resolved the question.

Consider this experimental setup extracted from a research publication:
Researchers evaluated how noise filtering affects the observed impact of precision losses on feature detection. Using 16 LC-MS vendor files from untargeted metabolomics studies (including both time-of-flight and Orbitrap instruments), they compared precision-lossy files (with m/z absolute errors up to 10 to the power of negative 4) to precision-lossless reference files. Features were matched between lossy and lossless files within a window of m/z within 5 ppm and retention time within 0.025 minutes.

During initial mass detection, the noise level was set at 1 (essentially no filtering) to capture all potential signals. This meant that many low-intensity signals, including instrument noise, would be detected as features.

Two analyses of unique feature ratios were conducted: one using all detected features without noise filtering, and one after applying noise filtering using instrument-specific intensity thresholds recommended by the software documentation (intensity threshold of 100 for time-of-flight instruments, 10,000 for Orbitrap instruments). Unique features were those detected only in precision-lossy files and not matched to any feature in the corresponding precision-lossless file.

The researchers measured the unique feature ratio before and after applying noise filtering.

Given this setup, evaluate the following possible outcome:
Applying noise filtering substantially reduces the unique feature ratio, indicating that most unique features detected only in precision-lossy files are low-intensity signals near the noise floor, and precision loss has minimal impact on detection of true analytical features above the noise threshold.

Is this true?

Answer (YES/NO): YES